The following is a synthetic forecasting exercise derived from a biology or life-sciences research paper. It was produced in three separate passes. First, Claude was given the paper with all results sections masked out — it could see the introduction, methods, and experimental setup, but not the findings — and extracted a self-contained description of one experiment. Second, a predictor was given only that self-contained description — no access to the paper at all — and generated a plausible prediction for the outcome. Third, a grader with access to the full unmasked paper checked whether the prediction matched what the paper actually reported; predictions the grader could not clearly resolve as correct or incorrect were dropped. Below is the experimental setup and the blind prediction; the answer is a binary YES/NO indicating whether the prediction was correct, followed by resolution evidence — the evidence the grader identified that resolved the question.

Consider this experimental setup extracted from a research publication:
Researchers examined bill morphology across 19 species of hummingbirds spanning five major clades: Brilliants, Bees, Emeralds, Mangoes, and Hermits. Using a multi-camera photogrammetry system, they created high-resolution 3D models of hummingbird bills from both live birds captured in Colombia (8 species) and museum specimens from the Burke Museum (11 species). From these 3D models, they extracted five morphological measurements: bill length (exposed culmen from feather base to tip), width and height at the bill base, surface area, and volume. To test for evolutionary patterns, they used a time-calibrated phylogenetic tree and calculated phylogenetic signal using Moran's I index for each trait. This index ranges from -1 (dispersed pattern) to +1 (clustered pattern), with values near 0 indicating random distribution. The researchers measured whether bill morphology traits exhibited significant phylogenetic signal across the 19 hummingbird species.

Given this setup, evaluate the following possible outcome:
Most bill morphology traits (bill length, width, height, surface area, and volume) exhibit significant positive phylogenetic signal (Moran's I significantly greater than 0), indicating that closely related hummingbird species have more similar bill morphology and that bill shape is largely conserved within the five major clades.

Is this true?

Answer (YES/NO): NO